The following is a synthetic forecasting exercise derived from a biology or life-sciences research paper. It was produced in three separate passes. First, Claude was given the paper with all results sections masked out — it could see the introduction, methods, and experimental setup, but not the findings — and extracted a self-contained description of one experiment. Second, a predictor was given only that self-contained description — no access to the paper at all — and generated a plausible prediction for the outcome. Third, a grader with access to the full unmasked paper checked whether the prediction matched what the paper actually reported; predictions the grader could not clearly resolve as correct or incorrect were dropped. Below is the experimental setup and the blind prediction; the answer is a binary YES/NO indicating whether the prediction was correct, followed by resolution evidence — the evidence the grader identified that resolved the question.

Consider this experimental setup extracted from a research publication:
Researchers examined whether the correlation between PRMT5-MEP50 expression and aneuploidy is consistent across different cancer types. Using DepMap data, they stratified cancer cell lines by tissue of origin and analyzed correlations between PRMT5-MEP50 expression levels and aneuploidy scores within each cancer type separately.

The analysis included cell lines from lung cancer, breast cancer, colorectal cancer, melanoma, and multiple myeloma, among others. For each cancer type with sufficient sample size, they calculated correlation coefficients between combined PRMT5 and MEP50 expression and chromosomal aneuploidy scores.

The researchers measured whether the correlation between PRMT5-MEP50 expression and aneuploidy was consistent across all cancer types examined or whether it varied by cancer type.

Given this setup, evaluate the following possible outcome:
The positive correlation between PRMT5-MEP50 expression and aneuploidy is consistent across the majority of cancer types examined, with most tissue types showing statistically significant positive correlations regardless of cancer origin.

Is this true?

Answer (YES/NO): NO